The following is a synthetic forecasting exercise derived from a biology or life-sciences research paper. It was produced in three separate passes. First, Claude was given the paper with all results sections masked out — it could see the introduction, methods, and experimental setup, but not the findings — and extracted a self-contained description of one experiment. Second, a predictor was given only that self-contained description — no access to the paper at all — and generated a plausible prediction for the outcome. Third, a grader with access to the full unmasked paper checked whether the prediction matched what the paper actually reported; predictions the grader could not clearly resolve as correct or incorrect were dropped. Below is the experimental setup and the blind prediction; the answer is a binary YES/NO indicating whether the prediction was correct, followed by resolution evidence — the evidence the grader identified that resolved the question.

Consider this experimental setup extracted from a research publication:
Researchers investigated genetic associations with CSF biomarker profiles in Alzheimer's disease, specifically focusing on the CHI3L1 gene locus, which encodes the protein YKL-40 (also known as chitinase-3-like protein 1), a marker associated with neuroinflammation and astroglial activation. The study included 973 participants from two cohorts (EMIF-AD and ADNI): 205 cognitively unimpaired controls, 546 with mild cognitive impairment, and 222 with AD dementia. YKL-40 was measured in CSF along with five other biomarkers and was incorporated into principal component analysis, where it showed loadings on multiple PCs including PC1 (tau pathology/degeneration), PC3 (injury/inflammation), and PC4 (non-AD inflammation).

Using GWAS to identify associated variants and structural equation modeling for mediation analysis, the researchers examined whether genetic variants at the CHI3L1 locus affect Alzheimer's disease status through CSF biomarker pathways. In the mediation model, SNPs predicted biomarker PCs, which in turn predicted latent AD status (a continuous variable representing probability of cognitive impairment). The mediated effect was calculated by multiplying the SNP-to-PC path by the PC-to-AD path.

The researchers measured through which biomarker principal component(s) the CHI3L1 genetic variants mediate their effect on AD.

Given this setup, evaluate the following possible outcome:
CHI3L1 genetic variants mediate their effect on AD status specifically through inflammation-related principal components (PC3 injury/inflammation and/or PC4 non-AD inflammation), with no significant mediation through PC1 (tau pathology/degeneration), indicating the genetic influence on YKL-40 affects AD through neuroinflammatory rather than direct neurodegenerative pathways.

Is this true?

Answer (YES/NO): NO